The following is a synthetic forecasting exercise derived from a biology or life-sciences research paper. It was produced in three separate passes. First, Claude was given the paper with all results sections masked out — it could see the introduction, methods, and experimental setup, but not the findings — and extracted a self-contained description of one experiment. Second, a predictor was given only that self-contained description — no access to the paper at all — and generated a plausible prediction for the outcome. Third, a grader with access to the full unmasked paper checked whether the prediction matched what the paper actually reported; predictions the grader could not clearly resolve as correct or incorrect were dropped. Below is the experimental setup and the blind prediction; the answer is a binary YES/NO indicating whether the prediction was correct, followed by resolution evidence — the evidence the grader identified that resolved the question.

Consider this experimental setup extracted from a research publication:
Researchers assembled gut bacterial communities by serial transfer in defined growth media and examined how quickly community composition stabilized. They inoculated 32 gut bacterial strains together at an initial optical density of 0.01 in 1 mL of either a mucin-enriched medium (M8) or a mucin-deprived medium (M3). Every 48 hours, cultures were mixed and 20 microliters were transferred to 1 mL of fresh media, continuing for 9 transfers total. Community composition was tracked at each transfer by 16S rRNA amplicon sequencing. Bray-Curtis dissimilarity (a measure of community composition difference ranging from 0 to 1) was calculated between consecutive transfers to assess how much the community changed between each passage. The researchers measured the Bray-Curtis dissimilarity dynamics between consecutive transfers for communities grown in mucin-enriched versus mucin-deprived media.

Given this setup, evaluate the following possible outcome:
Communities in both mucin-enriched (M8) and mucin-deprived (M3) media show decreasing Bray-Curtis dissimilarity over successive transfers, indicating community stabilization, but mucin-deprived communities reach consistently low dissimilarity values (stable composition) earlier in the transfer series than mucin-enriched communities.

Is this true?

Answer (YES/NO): YES